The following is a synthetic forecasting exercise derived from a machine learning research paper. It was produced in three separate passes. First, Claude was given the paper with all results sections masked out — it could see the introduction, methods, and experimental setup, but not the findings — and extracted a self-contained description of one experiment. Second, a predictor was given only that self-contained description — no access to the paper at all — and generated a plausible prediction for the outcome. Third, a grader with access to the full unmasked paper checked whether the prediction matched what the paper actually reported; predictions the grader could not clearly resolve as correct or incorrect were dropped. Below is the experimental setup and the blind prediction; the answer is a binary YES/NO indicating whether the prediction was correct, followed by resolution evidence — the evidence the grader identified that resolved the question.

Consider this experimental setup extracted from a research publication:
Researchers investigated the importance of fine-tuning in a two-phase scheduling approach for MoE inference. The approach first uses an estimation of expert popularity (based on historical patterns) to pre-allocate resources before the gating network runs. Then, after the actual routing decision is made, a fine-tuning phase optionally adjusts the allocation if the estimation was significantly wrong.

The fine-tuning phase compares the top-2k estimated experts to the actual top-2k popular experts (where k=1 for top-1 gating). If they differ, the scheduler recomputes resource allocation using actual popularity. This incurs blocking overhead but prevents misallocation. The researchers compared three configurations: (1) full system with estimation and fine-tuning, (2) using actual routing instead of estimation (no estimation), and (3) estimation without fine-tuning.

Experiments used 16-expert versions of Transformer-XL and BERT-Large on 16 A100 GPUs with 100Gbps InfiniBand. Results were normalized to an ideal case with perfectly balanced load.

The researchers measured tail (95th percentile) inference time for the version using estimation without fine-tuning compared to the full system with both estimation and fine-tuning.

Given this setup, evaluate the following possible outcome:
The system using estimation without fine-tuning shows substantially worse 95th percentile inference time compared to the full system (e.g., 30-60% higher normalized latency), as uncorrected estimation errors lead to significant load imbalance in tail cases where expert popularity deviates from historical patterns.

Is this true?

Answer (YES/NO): NO